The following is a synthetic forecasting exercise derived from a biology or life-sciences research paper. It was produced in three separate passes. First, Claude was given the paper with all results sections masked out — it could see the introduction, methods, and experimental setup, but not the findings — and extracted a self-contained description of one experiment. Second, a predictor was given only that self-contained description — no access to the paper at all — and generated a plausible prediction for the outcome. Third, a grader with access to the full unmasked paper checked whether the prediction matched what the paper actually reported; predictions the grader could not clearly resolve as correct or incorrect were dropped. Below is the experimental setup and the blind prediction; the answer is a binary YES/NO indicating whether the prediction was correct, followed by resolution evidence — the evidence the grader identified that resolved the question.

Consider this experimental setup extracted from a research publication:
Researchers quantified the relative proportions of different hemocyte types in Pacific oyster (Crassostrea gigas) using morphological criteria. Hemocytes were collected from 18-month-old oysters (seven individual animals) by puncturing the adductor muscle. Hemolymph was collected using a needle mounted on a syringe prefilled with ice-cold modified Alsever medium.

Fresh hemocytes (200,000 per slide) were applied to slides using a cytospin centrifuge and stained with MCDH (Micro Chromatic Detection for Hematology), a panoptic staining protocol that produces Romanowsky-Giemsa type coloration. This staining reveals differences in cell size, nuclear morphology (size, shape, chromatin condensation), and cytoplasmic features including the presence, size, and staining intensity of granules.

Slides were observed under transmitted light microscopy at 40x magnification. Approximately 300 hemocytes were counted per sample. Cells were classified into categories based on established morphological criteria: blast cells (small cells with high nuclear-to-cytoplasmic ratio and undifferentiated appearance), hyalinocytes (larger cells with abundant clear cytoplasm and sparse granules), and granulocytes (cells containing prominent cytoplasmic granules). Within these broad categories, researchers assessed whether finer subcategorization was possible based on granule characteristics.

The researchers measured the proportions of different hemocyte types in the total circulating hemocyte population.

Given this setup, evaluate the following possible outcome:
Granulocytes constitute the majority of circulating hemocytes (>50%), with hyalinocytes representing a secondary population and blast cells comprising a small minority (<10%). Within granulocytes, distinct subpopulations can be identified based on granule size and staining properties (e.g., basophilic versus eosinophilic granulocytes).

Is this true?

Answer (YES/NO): NO